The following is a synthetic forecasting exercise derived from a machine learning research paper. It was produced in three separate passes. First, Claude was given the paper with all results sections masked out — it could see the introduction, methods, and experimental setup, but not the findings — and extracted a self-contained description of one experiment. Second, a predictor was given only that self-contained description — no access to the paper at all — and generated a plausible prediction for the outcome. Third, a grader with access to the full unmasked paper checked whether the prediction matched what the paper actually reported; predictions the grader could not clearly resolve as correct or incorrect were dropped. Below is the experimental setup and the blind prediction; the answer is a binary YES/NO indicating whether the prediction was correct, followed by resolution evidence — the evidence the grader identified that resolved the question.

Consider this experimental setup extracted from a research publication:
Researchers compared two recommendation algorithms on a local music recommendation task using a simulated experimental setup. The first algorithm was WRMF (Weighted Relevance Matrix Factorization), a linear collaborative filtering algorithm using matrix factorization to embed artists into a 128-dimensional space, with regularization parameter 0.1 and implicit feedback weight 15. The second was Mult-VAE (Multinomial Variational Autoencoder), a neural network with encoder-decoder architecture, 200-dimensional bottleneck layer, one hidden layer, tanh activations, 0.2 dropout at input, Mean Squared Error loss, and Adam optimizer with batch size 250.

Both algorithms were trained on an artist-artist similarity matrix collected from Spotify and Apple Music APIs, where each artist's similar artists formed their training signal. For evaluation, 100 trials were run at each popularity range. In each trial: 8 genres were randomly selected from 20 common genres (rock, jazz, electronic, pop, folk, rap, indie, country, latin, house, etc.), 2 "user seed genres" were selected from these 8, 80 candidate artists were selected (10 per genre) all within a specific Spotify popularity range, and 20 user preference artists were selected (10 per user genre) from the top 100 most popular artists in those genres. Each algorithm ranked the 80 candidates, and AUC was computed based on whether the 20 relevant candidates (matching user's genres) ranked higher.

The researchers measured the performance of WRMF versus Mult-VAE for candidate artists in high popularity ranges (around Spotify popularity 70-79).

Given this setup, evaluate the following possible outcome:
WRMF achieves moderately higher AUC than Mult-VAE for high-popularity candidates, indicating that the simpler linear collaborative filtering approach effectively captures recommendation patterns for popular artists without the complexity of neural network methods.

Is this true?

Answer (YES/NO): NO